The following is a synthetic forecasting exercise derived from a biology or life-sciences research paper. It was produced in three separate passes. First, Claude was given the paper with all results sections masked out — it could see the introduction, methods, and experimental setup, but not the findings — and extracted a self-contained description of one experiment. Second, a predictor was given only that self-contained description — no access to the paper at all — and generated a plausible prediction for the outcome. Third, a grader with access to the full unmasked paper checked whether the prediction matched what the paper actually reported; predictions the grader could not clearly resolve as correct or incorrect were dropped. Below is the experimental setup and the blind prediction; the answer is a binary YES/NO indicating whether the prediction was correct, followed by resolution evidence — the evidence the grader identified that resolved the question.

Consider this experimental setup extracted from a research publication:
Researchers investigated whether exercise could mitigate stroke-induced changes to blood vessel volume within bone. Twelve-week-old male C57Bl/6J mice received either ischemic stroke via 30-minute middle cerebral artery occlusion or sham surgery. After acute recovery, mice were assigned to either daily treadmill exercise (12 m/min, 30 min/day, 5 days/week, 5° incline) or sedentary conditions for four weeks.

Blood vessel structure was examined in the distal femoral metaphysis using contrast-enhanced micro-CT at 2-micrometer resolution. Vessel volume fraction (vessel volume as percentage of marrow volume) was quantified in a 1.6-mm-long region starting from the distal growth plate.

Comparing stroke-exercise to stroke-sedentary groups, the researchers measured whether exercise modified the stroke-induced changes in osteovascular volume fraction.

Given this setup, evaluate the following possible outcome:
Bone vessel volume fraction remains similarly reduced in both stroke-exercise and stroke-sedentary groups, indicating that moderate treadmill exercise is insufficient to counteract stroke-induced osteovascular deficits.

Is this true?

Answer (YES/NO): NO